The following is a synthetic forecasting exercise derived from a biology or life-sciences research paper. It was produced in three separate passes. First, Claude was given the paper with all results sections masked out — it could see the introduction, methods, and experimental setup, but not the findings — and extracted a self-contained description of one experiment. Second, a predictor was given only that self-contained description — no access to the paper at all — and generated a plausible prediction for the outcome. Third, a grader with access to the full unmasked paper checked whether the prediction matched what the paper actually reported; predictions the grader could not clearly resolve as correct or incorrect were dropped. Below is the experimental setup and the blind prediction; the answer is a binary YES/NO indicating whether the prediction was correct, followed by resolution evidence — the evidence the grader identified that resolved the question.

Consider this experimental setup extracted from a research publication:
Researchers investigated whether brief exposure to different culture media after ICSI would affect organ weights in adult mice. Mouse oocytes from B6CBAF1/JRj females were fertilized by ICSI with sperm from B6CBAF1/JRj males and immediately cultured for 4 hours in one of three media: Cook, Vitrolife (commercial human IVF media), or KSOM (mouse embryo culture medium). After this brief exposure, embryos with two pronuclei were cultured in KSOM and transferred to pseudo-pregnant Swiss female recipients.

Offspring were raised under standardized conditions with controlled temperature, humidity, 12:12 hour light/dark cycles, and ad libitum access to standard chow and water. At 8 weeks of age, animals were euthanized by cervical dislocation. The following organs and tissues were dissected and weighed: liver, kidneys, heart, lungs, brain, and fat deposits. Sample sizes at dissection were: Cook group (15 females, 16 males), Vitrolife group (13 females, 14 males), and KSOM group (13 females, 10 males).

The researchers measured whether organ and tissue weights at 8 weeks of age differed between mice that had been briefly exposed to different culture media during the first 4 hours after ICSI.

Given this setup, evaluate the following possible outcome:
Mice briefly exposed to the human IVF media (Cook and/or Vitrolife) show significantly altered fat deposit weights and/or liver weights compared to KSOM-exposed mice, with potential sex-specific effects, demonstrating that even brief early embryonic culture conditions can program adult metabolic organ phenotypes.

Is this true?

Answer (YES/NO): YES